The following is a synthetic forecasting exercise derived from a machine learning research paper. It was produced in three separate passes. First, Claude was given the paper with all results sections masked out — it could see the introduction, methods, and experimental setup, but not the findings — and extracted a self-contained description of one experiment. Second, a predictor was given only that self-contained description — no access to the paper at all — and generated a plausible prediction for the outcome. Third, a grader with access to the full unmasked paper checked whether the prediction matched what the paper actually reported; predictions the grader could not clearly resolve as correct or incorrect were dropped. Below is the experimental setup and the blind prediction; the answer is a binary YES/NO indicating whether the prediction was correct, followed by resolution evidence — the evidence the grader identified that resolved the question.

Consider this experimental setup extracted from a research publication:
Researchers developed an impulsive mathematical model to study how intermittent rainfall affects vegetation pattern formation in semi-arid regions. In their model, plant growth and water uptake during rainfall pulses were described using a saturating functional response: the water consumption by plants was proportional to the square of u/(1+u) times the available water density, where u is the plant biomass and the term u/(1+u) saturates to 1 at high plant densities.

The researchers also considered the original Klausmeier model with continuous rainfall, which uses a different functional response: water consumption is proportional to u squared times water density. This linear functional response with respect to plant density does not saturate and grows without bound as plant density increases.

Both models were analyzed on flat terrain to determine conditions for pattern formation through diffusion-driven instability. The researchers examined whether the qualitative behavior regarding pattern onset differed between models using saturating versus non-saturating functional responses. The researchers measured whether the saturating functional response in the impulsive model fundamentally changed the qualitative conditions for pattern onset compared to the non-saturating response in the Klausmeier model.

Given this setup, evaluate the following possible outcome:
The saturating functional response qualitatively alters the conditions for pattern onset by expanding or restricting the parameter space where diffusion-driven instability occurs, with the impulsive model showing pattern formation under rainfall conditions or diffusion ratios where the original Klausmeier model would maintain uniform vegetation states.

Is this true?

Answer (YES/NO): NO